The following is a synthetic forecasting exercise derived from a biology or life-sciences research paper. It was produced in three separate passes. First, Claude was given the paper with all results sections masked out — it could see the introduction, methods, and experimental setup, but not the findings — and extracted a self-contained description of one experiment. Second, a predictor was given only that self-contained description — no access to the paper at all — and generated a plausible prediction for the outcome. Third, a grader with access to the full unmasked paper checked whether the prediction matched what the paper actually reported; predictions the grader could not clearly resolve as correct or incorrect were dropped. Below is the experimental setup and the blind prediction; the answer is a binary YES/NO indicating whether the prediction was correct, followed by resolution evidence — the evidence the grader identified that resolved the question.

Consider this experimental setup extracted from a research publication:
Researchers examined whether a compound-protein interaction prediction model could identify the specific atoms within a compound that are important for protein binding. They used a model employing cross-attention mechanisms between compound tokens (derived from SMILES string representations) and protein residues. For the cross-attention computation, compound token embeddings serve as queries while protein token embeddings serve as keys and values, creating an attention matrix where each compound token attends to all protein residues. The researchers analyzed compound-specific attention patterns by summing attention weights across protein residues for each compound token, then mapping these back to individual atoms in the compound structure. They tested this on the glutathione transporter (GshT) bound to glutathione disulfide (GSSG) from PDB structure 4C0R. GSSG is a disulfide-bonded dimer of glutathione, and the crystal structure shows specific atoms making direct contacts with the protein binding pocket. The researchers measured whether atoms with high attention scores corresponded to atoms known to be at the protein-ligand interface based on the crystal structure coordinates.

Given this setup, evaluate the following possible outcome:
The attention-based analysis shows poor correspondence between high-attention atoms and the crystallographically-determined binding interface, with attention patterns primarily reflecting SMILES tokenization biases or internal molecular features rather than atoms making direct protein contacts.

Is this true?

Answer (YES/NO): NO